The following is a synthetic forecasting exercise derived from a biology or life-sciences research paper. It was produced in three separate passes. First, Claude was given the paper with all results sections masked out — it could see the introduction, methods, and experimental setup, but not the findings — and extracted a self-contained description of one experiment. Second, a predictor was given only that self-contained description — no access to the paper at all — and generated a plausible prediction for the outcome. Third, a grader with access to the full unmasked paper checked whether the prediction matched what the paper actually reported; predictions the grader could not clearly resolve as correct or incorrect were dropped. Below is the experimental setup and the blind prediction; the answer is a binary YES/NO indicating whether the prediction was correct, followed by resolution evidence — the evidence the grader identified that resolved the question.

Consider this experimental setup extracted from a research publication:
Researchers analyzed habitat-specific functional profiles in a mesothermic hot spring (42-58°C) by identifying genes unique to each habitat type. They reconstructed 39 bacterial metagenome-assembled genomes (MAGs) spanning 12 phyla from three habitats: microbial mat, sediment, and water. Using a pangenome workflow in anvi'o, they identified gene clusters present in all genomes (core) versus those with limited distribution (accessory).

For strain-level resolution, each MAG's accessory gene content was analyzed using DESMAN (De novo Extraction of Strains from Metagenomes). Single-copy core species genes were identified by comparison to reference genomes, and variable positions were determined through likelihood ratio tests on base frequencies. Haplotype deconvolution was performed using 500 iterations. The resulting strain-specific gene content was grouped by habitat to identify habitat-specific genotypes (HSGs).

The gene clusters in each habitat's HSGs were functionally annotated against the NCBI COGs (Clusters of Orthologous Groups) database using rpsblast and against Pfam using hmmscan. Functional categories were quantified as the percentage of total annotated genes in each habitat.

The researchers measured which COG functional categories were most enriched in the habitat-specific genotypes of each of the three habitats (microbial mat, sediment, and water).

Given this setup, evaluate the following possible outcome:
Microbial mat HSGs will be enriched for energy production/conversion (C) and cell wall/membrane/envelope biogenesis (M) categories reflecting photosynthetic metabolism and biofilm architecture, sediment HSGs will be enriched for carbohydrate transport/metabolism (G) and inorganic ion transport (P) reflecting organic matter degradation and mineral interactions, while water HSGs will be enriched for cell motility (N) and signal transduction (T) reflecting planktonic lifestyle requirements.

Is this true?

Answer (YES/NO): NO